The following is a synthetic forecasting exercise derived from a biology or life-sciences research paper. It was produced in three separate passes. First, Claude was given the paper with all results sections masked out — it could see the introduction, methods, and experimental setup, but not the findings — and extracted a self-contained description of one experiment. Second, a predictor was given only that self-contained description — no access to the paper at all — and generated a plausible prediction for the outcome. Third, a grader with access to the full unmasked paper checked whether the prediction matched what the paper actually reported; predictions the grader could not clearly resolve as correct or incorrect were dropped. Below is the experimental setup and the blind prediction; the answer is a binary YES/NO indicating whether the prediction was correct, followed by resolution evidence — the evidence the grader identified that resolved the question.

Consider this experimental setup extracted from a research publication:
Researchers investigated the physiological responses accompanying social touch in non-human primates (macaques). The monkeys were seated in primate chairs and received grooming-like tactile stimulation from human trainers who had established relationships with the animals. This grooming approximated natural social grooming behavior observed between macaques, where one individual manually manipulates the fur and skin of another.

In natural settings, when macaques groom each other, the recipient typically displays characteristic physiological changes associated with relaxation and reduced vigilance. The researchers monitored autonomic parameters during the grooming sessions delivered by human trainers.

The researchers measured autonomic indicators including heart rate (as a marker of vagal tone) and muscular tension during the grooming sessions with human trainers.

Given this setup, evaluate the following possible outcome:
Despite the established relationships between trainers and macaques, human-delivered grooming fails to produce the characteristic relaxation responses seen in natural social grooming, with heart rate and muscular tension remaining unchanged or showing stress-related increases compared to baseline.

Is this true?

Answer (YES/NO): NO